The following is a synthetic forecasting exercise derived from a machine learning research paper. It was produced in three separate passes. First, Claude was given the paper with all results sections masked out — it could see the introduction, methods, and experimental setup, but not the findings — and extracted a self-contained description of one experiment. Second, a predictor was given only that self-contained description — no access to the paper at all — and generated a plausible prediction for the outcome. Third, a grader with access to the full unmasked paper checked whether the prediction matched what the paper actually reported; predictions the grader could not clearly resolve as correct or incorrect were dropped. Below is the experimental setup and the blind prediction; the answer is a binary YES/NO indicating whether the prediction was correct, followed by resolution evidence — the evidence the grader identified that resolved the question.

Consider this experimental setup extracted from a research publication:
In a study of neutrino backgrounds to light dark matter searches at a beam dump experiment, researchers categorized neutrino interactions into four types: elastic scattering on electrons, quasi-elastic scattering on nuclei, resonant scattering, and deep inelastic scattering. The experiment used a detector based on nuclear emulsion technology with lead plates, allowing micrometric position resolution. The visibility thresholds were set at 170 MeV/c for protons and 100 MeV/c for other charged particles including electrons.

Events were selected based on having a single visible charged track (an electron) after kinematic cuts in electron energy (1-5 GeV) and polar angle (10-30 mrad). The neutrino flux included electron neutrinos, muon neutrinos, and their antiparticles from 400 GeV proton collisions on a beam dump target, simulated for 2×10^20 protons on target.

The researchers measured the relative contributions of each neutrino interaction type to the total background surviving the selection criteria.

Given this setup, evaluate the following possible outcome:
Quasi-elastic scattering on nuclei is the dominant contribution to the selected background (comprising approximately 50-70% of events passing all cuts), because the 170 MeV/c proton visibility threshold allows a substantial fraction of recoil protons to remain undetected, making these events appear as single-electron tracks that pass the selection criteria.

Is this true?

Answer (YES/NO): NO